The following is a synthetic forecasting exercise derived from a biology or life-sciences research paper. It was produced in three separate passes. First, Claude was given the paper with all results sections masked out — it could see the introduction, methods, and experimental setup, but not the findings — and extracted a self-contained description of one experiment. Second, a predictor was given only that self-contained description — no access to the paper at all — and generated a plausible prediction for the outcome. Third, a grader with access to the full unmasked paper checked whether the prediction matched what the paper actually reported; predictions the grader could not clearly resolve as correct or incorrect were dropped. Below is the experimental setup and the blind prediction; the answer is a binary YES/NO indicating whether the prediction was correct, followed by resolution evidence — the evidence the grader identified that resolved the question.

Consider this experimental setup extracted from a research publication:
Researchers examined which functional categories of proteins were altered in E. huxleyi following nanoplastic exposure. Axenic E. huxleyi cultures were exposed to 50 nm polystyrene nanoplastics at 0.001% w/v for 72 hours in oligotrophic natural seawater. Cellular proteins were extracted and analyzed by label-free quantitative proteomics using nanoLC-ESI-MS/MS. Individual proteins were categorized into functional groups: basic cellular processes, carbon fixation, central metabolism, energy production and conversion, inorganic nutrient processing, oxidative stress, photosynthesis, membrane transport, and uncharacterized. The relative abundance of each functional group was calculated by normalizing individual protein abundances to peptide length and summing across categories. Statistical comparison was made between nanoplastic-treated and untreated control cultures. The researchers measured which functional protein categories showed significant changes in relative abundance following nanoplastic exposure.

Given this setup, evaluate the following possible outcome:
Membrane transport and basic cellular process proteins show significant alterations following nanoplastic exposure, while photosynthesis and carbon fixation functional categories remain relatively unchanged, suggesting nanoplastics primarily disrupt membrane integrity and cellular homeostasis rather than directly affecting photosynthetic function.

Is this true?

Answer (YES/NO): NO